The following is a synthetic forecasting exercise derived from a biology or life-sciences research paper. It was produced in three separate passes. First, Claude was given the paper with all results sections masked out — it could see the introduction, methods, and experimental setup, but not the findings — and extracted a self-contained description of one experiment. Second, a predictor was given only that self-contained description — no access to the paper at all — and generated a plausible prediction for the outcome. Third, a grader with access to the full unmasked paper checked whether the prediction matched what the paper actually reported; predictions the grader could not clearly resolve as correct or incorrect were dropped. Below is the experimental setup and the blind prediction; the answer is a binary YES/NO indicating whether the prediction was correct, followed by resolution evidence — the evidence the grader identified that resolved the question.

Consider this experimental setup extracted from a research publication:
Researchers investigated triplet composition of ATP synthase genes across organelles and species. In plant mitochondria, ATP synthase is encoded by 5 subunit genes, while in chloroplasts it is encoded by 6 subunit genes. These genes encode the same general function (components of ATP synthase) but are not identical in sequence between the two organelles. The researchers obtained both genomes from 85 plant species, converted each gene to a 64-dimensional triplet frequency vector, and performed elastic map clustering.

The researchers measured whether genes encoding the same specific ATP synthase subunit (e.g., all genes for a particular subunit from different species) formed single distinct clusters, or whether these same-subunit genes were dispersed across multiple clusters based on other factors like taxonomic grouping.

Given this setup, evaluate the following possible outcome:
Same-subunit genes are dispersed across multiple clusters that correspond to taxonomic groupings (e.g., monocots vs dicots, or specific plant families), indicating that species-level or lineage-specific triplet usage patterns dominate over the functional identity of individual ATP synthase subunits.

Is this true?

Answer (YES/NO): NO